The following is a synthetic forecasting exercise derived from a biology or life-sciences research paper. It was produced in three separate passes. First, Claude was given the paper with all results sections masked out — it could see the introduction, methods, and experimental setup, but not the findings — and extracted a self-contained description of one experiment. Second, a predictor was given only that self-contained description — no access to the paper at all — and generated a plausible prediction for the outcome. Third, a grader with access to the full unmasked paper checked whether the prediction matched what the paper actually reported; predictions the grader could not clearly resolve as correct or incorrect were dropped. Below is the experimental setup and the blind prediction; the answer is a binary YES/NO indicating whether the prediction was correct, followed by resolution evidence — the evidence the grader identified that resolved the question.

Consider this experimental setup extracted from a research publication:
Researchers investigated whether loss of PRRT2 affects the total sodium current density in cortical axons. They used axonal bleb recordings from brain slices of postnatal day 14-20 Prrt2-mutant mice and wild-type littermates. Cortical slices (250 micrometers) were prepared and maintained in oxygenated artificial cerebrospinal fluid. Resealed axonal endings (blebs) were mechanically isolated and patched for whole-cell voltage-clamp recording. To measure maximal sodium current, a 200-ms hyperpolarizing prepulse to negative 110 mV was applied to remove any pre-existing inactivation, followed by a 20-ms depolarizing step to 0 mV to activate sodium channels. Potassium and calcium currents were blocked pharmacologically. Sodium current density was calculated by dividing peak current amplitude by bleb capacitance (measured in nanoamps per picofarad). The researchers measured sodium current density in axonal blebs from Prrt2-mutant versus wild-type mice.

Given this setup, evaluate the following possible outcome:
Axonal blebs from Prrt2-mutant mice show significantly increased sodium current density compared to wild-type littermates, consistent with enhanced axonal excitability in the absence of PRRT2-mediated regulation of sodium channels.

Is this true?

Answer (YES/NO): NO